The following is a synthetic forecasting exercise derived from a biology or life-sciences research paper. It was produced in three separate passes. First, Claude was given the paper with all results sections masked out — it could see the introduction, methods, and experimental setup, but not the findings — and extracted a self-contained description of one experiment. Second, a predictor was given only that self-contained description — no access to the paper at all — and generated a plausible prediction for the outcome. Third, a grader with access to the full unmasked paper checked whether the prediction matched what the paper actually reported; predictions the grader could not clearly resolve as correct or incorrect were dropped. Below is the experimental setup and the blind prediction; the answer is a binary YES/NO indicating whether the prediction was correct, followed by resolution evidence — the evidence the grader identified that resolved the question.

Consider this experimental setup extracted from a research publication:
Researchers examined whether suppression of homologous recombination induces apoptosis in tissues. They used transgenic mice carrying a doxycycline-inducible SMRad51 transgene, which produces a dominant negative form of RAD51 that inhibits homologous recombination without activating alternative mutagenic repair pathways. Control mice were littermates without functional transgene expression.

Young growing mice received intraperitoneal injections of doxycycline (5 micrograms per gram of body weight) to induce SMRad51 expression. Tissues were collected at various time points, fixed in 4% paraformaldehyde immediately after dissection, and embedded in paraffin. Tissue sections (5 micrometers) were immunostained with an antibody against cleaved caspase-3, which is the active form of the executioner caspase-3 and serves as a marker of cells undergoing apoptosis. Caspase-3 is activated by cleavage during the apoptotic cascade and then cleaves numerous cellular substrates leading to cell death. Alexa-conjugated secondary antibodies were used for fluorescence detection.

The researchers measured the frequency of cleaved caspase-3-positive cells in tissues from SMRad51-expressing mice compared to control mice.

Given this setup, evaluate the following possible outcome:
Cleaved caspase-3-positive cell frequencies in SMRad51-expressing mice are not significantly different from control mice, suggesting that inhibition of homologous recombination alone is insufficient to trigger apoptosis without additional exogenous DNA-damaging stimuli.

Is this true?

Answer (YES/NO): NO